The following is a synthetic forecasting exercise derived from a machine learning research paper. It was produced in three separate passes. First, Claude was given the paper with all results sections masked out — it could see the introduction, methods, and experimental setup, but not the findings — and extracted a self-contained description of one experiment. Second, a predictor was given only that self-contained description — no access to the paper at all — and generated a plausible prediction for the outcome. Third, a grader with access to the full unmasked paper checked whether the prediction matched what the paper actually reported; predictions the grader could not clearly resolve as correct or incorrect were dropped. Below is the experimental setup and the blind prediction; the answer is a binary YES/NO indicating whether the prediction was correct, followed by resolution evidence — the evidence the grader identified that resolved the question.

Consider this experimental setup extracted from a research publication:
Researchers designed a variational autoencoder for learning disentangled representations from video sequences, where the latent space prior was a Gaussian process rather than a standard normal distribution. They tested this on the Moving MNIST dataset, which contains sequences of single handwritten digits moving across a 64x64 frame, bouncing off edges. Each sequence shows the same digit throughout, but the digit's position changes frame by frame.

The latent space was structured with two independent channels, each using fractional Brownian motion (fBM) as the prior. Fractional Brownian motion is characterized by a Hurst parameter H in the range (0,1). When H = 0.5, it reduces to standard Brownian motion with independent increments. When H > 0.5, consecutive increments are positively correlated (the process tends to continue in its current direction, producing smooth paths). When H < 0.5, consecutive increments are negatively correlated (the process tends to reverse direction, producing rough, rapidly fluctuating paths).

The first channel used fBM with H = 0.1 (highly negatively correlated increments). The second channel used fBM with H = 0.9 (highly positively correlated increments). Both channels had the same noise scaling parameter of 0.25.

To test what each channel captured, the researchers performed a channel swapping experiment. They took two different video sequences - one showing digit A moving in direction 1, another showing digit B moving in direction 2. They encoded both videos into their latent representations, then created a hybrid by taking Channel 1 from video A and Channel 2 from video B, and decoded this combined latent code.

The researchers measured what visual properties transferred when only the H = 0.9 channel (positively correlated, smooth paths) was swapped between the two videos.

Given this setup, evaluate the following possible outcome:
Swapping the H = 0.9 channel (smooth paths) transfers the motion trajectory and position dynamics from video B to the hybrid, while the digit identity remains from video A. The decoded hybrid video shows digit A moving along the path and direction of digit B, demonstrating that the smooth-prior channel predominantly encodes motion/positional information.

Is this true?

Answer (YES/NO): YES